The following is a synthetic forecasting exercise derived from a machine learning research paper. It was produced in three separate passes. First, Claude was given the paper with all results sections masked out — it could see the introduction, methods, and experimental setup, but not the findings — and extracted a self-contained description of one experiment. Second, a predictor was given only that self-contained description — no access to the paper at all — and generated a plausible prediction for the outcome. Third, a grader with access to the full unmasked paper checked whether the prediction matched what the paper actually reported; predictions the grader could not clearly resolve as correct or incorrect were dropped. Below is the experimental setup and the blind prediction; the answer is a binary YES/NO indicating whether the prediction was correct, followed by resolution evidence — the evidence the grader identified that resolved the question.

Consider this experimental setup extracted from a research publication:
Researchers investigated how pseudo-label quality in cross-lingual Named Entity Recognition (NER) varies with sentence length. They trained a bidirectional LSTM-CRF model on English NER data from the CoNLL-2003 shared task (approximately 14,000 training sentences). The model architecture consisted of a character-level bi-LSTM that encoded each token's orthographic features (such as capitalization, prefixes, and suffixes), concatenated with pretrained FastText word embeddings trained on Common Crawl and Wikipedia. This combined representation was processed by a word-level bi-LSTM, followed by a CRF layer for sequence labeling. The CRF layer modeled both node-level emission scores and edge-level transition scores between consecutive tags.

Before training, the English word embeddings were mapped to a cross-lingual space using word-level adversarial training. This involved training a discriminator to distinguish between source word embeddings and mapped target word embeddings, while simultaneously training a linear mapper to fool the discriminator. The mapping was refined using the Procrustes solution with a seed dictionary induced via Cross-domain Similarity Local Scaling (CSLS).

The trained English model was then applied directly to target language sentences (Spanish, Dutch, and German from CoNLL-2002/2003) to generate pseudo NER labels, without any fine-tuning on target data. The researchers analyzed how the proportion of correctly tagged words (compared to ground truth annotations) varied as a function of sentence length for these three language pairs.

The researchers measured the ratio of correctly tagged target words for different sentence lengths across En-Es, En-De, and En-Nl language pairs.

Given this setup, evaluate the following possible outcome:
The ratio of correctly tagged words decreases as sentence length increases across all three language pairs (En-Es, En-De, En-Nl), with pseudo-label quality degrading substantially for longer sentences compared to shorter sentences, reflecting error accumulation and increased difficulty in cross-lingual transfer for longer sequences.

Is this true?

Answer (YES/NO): YES